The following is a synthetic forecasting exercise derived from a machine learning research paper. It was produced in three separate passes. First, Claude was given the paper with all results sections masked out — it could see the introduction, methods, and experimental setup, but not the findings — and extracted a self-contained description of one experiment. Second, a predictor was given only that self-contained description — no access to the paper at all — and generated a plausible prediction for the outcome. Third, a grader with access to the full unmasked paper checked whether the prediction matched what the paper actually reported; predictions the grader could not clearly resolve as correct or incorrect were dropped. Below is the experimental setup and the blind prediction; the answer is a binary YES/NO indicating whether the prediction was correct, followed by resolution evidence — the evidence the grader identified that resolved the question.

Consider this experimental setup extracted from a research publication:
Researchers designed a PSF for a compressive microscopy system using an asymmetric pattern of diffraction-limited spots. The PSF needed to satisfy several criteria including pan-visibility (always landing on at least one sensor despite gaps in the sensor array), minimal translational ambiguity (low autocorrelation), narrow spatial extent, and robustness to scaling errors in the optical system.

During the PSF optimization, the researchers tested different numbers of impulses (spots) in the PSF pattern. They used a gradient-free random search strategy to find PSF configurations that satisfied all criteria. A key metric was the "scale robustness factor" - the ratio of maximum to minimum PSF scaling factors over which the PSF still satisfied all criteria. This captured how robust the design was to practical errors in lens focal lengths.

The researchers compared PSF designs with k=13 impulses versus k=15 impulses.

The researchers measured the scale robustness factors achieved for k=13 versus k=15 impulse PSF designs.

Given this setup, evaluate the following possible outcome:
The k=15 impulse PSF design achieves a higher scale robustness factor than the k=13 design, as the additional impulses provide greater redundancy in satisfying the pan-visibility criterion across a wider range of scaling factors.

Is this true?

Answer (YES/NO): YES